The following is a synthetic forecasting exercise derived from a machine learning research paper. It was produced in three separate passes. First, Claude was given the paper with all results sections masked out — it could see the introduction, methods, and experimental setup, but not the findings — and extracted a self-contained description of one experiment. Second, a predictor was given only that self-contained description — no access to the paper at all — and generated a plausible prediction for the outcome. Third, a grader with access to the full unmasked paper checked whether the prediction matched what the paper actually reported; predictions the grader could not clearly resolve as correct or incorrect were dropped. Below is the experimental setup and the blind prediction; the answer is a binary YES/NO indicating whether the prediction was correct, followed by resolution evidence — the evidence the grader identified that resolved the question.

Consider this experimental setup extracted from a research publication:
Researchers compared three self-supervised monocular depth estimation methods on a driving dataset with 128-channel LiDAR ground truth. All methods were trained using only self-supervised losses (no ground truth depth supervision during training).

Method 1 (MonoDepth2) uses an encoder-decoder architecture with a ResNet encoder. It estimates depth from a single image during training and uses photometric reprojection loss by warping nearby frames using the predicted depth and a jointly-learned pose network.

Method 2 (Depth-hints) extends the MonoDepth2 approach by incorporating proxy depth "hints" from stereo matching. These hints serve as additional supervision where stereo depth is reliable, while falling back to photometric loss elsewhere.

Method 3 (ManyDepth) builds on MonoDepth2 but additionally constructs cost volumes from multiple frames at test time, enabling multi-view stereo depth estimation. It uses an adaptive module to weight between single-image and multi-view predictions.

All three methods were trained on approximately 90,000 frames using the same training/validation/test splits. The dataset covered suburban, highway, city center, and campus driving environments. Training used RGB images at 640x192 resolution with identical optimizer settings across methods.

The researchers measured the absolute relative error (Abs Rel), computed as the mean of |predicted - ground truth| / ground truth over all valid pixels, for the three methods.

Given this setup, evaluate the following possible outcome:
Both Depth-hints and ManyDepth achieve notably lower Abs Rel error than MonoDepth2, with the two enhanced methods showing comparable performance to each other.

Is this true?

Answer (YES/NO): NO